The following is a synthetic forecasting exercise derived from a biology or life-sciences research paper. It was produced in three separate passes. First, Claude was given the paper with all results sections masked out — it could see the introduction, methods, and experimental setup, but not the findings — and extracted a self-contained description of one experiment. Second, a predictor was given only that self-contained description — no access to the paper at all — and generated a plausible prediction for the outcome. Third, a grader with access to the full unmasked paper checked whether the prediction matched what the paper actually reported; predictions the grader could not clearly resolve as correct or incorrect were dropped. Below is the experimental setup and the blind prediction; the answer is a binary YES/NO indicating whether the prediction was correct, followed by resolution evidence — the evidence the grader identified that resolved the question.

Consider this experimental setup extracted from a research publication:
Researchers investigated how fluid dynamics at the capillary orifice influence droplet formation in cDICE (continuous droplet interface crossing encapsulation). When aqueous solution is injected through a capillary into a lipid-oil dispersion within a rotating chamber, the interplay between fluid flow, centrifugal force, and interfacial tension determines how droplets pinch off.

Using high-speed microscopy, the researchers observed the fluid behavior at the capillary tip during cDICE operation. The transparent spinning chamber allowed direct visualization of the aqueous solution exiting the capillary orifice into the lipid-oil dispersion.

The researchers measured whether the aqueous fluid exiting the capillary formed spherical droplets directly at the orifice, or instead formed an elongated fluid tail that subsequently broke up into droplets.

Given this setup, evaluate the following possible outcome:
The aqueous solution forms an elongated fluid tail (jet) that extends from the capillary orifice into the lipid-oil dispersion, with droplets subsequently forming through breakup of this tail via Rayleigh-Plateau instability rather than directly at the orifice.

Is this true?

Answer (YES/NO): NO